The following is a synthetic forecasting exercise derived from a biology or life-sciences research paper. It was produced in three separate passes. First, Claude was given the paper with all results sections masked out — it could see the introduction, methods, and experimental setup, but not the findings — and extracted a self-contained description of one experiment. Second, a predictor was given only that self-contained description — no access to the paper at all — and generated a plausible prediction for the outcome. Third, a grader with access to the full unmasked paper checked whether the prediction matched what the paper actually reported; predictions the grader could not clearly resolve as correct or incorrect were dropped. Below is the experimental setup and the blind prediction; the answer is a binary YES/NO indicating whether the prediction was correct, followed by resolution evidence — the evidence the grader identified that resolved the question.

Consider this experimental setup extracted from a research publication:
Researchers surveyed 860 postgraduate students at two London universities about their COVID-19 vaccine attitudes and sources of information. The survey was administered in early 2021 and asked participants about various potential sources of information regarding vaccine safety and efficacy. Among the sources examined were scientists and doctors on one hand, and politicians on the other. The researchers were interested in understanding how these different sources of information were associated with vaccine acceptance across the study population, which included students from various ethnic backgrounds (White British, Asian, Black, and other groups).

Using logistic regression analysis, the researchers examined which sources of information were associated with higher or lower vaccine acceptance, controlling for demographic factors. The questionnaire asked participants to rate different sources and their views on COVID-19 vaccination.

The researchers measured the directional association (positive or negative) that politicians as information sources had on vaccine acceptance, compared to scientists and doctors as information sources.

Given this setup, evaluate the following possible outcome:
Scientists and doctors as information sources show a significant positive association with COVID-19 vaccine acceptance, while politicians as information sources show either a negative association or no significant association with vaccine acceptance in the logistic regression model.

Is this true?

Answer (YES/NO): YES